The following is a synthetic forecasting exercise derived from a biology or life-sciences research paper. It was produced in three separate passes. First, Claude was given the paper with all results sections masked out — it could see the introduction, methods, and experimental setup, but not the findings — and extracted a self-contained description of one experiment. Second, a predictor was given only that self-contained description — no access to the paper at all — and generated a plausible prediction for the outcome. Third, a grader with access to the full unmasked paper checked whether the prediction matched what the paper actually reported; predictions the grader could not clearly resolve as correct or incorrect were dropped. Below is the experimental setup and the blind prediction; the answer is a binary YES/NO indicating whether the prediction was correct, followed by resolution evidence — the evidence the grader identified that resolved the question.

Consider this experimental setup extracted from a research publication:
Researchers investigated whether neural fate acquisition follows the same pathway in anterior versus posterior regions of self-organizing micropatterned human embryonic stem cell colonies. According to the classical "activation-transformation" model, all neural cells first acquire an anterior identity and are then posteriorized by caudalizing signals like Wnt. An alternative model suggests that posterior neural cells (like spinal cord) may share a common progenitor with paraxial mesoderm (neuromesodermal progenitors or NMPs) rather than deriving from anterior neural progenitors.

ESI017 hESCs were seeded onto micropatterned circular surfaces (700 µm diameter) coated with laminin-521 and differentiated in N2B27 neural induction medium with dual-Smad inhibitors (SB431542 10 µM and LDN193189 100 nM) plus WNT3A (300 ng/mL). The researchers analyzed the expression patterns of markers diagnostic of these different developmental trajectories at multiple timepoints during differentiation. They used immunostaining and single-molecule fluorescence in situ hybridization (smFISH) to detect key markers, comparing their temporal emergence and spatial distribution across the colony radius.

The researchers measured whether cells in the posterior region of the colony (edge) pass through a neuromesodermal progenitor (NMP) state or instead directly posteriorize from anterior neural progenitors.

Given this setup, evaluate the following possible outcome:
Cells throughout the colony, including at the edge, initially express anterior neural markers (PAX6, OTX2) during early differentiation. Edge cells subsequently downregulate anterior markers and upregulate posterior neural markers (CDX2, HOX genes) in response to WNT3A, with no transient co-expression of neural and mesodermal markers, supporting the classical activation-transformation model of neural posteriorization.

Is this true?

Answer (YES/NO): NO